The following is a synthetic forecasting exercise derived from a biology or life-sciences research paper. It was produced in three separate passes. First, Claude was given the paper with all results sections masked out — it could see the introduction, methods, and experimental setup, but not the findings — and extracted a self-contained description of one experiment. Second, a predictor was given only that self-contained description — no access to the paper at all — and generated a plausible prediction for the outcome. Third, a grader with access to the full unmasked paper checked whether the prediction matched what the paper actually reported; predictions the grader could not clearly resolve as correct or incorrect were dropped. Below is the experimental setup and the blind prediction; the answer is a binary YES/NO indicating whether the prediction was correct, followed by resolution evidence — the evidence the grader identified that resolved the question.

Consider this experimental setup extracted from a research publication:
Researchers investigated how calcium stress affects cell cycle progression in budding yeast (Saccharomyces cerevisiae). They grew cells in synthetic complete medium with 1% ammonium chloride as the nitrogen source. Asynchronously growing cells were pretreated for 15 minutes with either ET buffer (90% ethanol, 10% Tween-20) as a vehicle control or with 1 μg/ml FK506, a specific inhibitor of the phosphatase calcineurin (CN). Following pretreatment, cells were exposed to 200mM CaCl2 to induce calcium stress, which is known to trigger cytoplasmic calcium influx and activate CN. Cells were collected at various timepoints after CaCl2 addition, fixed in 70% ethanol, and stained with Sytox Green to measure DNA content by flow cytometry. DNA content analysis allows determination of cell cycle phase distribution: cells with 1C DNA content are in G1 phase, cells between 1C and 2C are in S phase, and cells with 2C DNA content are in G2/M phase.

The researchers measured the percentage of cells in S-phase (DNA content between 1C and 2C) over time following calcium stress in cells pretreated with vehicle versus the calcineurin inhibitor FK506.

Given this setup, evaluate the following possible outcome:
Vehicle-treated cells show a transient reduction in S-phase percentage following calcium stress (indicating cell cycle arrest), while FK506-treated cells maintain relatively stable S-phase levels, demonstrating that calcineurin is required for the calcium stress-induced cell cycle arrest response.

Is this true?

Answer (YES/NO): NO